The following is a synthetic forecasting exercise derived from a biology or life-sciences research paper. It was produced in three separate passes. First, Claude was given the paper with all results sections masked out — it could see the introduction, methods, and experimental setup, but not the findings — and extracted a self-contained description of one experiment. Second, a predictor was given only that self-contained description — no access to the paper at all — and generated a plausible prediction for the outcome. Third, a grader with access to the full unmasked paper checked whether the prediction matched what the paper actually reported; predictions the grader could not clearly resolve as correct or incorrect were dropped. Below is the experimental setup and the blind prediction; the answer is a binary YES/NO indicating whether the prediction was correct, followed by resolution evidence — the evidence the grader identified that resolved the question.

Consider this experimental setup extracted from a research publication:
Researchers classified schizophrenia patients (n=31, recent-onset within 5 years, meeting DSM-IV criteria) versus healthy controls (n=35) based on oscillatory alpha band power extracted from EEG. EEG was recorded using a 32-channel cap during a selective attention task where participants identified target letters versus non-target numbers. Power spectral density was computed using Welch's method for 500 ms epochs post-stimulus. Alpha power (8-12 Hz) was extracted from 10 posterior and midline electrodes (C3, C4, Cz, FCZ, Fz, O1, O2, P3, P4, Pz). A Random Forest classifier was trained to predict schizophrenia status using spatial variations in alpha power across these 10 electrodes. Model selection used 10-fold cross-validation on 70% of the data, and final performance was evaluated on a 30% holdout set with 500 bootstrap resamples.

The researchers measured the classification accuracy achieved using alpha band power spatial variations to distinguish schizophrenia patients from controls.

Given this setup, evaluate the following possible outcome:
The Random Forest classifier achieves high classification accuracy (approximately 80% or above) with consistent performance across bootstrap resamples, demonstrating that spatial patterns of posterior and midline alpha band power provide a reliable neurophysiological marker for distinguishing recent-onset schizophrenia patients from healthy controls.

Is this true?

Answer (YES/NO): NO